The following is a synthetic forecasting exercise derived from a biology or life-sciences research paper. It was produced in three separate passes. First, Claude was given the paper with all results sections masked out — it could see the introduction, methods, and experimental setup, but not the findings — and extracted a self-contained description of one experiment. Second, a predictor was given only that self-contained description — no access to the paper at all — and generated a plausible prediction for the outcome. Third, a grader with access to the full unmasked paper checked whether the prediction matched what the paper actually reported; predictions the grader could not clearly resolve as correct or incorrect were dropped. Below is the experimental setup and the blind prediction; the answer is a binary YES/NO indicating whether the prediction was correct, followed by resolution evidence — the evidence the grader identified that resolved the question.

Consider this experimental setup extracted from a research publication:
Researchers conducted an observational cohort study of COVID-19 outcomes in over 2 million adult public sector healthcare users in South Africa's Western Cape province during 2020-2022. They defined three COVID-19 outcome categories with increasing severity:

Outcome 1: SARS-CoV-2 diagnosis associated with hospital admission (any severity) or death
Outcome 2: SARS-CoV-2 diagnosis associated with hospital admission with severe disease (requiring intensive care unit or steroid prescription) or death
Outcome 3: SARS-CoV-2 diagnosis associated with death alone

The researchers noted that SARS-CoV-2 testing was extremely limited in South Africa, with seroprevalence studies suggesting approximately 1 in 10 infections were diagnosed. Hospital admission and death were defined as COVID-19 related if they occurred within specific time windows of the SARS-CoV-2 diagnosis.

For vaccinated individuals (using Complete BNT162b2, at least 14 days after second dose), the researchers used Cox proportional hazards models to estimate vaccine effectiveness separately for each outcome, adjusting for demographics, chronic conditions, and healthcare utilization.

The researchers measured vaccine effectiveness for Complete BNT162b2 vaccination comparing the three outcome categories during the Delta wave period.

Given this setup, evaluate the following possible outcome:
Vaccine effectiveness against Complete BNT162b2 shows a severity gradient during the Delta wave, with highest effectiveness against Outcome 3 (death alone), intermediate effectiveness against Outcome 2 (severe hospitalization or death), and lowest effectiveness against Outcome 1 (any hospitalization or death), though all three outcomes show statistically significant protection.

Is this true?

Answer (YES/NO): NO